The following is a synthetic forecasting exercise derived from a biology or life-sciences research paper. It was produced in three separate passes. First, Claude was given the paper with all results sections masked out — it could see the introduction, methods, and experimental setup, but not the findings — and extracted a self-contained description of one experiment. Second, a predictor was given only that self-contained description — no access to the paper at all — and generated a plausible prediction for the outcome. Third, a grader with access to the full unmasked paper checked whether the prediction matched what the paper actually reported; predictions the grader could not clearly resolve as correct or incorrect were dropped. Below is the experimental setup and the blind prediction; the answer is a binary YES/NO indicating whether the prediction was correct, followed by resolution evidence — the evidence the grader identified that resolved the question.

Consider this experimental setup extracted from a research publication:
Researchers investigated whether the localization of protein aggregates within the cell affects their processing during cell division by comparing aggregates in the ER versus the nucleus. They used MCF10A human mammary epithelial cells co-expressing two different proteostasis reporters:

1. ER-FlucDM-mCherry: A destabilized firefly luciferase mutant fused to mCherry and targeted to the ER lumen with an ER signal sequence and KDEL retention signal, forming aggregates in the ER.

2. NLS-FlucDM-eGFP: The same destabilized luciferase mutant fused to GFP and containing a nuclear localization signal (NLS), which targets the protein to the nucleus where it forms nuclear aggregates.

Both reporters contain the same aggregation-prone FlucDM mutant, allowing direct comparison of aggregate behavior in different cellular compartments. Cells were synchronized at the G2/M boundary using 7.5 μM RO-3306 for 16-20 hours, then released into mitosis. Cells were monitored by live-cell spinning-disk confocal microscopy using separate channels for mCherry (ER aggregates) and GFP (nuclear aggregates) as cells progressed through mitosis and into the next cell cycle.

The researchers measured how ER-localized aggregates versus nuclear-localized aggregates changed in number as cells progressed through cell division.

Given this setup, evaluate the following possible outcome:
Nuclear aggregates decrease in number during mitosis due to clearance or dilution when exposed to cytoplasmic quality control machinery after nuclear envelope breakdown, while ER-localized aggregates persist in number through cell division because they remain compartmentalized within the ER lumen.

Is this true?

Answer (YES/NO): NO